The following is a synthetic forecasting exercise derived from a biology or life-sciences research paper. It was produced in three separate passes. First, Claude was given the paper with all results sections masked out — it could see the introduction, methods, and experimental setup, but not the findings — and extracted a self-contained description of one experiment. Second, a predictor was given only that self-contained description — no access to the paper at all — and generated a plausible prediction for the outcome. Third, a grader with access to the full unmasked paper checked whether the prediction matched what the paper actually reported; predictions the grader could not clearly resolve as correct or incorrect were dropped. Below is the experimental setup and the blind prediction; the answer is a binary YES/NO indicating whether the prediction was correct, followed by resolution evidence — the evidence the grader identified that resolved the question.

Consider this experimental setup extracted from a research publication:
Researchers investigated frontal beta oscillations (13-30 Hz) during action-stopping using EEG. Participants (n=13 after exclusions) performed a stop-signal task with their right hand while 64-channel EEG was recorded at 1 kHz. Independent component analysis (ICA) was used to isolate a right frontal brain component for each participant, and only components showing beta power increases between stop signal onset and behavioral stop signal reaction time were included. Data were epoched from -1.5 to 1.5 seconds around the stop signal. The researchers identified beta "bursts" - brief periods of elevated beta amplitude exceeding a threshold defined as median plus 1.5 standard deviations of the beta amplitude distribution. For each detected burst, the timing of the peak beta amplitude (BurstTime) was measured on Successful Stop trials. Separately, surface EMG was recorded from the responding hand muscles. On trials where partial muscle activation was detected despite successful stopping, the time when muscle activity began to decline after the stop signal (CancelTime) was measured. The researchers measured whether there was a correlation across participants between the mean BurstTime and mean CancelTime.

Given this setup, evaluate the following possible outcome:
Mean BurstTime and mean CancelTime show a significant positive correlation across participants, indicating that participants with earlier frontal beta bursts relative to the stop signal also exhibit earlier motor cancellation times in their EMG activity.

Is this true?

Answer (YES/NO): YES